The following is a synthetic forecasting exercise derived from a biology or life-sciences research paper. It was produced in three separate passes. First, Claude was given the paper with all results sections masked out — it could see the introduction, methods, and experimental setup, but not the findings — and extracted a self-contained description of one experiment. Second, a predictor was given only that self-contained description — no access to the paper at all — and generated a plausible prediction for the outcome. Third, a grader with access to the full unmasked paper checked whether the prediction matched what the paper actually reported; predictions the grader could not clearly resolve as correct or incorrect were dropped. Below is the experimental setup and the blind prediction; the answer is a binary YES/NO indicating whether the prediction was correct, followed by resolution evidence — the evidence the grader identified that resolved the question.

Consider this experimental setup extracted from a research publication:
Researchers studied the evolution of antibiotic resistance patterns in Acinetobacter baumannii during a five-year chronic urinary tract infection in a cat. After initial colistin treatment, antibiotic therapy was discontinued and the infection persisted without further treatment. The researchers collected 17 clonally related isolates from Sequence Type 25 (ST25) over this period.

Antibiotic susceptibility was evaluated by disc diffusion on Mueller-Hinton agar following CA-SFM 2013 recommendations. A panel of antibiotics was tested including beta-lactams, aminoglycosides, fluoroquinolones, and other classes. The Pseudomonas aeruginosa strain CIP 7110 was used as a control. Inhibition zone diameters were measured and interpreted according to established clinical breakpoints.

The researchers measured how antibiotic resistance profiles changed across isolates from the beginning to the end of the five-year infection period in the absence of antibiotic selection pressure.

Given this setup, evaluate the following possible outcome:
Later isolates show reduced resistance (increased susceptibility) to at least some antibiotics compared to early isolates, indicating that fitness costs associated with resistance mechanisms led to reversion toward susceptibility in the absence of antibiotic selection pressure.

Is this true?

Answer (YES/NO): YES